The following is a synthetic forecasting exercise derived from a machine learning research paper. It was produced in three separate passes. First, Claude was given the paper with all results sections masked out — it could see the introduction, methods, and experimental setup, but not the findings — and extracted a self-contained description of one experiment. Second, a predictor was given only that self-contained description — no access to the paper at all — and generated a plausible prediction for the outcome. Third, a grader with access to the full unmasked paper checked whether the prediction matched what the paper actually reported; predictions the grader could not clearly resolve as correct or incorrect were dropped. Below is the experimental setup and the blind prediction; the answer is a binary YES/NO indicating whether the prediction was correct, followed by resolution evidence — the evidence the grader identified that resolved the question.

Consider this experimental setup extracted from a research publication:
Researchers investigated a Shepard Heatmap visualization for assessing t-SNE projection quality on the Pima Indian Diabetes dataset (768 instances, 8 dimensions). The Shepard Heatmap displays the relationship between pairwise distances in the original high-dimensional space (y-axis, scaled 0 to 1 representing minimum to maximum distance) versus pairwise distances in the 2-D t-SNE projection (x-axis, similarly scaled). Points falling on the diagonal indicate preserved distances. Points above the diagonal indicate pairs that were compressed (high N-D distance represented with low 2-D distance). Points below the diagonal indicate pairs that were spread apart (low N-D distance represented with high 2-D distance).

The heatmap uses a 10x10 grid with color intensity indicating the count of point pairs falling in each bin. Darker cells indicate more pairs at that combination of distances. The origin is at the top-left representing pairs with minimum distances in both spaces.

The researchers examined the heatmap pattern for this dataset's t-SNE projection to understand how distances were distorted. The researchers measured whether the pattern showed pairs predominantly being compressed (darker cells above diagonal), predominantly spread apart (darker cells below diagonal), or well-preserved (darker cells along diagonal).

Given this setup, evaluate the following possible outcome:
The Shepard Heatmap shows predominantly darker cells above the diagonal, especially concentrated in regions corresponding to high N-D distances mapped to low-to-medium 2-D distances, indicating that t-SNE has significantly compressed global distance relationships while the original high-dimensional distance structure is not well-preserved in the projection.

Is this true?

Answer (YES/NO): NO